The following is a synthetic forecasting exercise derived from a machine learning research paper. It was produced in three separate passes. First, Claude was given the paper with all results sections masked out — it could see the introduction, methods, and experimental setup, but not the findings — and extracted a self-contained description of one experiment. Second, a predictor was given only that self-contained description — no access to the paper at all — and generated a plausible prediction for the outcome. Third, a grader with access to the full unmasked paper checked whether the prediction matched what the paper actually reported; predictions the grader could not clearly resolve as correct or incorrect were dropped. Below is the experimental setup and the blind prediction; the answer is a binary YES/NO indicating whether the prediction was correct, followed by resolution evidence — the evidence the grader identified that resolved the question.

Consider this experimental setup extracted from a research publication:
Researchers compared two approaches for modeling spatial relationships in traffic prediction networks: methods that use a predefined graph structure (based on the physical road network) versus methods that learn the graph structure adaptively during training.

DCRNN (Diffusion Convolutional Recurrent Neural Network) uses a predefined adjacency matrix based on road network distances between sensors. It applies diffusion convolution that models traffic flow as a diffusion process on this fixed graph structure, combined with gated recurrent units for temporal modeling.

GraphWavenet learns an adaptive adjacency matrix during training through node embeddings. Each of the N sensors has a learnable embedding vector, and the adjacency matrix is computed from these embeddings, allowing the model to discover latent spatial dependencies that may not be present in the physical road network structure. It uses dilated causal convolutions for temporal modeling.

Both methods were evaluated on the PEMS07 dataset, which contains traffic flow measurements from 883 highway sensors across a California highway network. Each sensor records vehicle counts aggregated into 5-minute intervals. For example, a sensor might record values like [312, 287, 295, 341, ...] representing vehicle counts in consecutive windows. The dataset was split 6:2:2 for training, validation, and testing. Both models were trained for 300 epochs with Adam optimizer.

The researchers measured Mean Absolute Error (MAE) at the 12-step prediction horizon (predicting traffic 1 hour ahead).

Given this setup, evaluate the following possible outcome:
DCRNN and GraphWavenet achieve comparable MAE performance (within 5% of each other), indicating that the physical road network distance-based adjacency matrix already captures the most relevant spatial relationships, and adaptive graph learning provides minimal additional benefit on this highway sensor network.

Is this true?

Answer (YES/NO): NO